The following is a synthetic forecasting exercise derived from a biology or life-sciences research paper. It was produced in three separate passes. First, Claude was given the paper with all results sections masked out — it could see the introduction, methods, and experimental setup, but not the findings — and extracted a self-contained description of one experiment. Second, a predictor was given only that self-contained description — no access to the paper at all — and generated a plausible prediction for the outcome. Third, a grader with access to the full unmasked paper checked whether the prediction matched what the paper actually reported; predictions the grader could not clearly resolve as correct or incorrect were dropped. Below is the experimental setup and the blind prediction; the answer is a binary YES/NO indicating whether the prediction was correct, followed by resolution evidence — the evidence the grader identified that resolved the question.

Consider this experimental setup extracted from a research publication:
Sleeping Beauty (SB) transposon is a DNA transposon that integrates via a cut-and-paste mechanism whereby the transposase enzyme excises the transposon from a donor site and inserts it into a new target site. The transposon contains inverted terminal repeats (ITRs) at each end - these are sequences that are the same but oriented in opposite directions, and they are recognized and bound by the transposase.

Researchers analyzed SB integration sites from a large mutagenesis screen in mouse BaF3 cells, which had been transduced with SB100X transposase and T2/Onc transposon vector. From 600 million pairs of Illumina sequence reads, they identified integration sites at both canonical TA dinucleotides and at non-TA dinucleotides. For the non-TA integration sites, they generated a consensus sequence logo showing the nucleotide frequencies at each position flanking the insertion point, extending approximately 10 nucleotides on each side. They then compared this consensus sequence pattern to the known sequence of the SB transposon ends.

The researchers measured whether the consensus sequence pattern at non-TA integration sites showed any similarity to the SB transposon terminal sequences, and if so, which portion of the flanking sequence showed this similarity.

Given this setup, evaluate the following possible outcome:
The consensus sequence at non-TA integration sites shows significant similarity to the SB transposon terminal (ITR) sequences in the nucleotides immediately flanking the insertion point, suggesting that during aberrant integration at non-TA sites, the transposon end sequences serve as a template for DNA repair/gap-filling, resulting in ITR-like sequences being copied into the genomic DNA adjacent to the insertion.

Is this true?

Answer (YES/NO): NO